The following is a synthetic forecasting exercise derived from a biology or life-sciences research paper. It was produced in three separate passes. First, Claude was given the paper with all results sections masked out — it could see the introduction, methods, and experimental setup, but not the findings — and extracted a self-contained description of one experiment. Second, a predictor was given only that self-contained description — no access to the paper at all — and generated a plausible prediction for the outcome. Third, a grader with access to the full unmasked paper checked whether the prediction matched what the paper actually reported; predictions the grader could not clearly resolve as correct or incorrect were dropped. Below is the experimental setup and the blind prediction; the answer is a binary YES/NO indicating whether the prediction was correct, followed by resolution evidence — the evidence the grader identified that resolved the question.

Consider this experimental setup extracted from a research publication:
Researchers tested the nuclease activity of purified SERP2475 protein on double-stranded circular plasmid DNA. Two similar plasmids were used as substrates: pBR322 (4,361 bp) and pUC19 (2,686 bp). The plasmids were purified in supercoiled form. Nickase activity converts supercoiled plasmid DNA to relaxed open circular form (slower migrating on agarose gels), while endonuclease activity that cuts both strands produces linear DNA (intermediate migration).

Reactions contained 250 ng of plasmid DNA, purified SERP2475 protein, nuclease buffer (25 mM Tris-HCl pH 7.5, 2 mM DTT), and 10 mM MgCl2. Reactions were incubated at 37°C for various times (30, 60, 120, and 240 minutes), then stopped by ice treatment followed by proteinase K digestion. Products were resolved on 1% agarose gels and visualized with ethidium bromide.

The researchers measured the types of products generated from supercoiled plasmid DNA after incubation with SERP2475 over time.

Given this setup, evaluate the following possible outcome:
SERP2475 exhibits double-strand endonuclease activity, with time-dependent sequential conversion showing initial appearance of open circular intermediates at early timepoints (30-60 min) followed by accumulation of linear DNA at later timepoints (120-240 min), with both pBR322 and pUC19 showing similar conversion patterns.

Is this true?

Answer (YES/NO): NO